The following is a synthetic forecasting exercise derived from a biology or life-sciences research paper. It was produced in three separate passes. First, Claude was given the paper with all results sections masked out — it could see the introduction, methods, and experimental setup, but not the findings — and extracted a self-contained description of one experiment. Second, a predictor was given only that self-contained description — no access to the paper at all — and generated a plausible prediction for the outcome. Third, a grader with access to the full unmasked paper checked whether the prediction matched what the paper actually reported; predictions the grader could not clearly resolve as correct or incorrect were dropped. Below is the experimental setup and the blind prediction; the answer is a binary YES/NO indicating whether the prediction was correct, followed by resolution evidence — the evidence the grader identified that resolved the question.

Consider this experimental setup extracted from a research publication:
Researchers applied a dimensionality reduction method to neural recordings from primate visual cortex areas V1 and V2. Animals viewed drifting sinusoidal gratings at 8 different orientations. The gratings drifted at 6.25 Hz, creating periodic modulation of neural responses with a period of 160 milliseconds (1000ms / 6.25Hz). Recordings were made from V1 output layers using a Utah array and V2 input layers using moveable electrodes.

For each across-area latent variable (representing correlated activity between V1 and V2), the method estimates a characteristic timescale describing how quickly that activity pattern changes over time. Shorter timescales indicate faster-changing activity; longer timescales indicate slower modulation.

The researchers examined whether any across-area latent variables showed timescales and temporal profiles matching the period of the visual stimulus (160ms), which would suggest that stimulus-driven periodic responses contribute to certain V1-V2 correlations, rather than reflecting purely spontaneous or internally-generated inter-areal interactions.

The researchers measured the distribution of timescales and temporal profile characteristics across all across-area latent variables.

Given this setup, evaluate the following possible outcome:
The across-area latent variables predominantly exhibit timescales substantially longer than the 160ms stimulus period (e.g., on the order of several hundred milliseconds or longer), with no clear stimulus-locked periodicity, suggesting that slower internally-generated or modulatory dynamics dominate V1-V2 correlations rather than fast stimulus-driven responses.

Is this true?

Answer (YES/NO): NO